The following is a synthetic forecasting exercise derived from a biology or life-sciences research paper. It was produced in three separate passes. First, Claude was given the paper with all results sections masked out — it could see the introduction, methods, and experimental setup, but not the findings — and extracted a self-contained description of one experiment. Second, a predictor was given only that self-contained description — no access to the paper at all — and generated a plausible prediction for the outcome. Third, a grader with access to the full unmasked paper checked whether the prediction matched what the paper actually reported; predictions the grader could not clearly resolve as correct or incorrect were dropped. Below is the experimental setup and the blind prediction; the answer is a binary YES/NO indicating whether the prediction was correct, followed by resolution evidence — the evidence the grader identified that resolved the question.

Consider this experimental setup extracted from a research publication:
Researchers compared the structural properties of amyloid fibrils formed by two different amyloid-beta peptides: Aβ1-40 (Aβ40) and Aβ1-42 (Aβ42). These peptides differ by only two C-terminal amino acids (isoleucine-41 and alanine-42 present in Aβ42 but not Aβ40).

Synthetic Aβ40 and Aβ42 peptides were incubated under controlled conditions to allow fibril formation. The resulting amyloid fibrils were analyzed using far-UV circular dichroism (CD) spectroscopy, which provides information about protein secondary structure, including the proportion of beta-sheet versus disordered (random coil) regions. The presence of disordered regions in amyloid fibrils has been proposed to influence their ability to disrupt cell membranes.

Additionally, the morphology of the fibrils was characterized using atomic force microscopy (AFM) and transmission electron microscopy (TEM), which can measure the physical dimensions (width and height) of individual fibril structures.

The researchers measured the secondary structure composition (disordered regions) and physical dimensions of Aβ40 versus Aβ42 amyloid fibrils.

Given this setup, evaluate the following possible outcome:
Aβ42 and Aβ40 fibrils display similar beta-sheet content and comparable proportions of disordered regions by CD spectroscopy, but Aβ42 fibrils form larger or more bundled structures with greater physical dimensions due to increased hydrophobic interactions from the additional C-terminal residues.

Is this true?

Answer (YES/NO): NO